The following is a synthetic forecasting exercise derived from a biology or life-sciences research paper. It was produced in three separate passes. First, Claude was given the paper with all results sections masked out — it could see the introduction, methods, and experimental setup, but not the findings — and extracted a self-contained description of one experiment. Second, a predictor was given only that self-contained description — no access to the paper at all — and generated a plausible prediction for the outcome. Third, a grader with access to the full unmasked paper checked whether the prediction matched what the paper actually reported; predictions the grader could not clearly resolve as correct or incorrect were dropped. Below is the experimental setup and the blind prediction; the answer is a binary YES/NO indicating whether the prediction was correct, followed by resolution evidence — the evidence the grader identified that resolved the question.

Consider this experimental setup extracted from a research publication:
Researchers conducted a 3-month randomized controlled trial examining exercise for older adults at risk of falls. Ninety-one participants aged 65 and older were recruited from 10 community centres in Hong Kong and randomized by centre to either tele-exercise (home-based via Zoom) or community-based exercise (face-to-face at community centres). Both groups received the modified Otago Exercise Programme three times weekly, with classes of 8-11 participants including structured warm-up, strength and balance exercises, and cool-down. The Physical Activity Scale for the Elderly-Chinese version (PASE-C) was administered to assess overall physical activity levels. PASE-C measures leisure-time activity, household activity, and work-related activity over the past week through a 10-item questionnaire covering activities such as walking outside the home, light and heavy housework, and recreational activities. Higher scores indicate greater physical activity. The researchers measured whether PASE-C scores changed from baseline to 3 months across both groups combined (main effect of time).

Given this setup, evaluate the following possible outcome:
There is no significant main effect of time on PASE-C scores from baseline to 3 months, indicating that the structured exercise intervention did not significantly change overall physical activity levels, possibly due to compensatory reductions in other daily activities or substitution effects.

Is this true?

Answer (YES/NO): NO